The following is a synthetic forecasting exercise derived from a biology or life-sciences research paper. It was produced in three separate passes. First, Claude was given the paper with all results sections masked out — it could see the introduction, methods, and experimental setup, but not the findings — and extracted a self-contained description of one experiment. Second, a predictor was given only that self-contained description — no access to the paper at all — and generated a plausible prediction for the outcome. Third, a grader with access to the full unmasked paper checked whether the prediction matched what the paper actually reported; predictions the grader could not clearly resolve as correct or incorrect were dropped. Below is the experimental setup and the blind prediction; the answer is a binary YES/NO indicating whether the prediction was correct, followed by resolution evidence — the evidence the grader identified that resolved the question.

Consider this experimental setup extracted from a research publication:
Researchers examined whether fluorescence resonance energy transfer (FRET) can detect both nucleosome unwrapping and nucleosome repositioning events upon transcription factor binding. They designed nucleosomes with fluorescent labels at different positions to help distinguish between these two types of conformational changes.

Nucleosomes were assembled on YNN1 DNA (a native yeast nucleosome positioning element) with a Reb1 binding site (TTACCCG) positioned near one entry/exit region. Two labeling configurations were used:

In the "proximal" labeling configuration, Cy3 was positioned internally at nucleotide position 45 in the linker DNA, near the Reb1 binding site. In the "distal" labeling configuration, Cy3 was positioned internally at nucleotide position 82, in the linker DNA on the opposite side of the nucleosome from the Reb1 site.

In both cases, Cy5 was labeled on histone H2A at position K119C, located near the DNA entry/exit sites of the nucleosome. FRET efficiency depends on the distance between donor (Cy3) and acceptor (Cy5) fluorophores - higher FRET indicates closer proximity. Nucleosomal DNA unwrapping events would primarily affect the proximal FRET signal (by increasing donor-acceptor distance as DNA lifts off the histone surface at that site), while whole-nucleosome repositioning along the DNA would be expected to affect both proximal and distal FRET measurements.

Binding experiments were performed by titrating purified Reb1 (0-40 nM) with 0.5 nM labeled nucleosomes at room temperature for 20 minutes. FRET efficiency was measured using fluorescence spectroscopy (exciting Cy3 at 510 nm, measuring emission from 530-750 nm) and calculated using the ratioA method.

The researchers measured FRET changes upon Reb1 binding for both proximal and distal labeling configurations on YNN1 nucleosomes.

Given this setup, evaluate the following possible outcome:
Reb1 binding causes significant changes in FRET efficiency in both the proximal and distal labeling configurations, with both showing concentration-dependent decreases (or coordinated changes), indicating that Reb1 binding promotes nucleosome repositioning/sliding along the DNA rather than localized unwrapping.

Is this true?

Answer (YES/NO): NO